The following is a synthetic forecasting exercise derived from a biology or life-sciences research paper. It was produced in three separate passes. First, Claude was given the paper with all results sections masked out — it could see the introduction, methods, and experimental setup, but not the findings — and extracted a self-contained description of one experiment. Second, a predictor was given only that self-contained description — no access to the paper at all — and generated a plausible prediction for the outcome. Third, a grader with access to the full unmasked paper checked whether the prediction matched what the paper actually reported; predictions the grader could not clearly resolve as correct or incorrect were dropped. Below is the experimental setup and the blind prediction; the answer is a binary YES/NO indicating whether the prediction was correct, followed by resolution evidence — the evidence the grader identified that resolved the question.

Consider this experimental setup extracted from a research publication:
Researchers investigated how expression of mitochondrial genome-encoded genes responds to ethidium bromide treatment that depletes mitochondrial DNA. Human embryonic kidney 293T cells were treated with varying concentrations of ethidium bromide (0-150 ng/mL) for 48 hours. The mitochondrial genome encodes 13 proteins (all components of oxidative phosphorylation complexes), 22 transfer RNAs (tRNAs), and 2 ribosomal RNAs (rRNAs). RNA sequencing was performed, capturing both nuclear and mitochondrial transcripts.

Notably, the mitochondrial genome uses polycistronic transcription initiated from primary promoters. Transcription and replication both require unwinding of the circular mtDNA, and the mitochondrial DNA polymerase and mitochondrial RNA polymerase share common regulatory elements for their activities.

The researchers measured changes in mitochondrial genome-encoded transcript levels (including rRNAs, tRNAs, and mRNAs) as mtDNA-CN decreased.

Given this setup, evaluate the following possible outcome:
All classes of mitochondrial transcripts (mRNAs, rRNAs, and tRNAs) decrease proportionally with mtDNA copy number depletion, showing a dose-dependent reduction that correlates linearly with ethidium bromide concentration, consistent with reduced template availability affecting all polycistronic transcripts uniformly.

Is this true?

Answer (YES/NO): NO